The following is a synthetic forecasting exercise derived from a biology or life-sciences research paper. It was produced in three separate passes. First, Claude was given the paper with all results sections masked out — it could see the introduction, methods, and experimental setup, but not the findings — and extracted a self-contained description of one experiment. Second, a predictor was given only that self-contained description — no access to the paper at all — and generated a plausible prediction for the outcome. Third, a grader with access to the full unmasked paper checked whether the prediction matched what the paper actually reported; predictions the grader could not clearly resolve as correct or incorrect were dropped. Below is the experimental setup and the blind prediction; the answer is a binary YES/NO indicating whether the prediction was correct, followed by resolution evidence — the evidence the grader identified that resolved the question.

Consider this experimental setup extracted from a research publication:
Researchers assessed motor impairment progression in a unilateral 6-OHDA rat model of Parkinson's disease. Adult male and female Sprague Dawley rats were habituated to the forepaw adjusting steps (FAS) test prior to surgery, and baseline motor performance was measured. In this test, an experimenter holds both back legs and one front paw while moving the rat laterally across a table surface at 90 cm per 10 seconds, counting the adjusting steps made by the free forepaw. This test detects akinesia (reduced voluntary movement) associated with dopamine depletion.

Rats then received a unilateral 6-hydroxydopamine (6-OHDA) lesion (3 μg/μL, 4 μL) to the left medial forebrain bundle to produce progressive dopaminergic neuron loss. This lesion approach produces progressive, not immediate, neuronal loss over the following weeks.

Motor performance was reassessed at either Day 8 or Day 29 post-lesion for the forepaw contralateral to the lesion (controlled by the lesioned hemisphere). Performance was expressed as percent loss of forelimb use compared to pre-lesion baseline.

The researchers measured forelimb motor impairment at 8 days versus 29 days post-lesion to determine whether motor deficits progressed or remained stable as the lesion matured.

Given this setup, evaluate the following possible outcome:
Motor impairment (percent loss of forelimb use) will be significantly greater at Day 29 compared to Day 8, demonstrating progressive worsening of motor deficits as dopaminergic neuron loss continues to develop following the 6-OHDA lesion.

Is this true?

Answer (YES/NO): NO